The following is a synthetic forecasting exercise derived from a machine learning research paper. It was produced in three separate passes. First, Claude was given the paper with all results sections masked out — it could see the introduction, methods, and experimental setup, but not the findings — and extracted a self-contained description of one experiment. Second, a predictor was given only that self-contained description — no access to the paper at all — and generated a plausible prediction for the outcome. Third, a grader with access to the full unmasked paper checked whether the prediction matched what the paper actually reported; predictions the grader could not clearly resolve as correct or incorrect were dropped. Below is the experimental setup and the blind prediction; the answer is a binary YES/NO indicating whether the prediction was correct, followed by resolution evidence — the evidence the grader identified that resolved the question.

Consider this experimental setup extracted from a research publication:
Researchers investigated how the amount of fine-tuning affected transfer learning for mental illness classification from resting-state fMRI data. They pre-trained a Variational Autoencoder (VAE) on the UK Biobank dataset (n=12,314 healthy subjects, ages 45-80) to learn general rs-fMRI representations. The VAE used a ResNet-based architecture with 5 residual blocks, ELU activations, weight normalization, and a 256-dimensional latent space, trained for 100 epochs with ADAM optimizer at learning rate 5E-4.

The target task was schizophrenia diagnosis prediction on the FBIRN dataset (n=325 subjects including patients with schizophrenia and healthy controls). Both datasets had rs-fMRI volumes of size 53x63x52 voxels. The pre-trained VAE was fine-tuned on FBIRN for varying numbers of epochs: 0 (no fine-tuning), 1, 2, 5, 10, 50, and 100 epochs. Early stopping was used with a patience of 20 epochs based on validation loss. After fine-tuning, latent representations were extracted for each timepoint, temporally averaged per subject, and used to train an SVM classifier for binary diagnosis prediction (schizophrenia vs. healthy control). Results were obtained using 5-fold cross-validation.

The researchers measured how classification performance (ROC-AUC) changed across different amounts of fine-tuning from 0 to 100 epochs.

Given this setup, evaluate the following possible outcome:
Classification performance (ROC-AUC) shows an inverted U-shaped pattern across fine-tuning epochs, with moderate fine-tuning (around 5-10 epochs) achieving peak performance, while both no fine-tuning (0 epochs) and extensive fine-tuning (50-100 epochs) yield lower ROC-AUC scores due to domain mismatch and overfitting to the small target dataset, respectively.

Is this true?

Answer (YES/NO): NO